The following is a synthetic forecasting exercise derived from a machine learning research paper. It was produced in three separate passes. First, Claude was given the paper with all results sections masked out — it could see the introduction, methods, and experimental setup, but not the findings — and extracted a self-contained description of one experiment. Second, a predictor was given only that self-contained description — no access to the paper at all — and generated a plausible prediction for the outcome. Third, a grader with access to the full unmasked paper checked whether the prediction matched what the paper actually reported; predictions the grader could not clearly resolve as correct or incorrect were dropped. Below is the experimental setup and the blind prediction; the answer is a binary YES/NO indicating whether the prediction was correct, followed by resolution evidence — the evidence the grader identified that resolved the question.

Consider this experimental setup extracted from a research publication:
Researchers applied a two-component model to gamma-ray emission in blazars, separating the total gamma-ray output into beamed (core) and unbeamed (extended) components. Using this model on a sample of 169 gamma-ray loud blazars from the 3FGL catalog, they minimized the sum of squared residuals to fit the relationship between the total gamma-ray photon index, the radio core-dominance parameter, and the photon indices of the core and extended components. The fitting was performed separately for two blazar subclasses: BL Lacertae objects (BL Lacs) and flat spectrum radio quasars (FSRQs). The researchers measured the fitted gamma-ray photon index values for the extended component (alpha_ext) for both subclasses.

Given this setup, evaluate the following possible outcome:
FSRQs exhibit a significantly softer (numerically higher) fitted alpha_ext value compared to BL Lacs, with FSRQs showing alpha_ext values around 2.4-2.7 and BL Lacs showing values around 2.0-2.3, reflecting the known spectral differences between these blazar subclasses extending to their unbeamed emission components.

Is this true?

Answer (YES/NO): NO